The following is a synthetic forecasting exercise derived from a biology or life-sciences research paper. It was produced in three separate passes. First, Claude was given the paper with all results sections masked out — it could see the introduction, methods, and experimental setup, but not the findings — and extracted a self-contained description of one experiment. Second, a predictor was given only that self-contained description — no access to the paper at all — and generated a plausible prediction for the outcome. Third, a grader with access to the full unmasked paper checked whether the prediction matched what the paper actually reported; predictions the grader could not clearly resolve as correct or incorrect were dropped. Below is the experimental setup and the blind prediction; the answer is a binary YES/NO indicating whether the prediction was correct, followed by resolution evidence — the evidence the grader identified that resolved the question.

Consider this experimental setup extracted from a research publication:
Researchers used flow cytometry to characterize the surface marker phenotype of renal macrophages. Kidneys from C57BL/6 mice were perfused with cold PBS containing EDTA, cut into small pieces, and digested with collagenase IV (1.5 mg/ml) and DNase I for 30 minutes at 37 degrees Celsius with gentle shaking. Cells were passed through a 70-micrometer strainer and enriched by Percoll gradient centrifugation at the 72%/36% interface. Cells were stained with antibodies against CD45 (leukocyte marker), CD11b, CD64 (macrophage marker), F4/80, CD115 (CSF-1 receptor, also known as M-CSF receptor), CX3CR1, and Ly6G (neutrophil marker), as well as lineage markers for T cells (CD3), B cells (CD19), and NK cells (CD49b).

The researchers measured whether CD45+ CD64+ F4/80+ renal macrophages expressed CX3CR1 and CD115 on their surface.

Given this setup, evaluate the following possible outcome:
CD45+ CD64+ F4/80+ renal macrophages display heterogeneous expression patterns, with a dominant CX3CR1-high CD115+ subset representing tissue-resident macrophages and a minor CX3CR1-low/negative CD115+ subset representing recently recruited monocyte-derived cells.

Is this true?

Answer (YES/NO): NO